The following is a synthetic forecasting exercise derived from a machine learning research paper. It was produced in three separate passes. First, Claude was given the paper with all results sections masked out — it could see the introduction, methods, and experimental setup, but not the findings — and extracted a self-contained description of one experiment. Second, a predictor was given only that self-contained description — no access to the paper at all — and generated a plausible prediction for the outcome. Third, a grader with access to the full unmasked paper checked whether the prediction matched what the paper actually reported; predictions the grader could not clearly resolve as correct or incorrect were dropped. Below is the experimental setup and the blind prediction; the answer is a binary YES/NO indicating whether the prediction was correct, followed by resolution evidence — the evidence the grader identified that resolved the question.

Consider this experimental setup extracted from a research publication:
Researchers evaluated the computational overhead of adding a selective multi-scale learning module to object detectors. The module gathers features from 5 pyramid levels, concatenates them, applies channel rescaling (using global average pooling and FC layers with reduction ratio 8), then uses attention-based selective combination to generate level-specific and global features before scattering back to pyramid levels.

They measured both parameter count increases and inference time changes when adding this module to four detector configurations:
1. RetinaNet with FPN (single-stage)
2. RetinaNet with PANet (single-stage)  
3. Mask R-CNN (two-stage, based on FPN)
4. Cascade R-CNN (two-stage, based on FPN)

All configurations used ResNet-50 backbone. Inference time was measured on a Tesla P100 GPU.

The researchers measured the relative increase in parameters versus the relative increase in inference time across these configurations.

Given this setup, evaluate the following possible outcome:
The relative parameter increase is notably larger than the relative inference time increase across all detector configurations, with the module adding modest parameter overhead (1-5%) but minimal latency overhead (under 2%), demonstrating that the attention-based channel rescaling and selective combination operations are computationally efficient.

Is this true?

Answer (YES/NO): NO